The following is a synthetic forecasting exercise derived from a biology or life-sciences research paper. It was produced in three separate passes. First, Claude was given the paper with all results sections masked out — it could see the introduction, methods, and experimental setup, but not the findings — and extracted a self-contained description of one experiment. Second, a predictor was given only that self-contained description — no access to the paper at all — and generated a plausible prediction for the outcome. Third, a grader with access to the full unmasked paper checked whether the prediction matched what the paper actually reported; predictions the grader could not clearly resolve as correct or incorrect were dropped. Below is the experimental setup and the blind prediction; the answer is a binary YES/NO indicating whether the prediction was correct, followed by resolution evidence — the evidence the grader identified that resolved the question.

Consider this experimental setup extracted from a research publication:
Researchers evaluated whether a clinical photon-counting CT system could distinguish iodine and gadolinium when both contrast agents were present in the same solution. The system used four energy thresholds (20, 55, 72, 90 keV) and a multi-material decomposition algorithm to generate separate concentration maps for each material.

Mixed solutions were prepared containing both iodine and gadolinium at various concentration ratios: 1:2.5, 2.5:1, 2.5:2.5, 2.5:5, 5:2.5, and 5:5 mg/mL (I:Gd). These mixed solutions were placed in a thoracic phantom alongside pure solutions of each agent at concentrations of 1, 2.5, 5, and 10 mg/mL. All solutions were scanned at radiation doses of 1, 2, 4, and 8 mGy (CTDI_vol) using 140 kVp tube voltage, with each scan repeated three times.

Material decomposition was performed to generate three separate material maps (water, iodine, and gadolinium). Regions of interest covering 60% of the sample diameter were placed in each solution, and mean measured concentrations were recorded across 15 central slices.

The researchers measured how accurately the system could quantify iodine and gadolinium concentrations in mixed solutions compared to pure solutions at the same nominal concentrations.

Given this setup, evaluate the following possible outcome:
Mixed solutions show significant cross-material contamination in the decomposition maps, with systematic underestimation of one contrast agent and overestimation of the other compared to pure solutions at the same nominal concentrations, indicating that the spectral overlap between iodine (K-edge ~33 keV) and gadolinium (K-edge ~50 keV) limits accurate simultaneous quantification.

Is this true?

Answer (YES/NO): NO